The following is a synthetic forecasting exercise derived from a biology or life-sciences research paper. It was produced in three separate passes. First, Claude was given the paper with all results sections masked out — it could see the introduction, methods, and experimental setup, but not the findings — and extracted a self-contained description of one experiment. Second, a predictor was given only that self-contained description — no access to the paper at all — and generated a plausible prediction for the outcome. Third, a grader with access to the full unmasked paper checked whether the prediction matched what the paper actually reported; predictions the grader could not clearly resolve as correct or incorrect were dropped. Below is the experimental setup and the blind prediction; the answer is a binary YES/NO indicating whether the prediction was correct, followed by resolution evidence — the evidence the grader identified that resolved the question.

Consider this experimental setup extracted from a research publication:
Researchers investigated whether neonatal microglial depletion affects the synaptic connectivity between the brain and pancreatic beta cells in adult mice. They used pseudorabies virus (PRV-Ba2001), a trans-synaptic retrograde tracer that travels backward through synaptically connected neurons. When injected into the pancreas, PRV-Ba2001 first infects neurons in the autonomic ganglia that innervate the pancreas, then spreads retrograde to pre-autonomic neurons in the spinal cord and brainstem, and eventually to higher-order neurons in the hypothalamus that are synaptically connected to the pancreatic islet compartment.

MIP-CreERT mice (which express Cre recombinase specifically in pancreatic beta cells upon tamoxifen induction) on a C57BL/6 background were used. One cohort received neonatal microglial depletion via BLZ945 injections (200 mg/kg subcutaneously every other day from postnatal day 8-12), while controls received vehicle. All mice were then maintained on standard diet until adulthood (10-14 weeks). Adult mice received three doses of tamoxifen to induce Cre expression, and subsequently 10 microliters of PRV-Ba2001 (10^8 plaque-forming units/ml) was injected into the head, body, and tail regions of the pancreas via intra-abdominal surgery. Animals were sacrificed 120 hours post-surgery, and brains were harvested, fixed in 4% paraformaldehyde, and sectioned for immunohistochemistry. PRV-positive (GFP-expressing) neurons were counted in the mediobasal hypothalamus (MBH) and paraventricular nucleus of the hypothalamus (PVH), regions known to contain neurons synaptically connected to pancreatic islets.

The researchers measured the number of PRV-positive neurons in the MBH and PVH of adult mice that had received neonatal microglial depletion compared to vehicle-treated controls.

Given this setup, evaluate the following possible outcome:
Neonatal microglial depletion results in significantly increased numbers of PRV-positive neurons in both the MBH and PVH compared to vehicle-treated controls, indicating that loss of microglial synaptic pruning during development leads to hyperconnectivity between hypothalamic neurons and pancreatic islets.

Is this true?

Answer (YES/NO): NO